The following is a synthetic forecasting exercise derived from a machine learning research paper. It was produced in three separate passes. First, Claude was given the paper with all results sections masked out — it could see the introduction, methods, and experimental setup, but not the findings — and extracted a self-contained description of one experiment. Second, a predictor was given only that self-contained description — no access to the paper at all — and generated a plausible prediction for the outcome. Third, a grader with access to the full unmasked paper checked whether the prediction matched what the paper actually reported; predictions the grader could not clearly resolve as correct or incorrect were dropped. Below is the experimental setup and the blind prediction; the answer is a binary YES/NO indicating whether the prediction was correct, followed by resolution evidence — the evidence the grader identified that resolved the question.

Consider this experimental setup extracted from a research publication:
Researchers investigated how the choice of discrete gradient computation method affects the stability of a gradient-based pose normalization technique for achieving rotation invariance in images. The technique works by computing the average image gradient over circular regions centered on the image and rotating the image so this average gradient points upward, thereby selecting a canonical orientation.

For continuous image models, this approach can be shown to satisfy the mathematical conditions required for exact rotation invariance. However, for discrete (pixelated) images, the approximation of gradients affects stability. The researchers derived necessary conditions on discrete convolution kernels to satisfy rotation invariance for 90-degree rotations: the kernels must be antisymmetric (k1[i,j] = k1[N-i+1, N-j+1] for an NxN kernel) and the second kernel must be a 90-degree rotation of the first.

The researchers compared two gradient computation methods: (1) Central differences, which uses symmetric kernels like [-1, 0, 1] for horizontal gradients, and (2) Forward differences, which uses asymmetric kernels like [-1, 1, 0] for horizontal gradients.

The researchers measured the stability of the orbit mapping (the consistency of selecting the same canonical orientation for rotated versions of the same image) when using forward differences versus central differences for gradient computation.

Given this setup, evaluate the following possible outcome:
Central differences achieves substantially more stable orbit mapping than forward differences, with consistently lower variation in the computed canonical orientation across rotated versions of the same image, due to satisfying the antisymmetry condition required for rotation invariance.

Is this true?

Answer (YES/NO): YES